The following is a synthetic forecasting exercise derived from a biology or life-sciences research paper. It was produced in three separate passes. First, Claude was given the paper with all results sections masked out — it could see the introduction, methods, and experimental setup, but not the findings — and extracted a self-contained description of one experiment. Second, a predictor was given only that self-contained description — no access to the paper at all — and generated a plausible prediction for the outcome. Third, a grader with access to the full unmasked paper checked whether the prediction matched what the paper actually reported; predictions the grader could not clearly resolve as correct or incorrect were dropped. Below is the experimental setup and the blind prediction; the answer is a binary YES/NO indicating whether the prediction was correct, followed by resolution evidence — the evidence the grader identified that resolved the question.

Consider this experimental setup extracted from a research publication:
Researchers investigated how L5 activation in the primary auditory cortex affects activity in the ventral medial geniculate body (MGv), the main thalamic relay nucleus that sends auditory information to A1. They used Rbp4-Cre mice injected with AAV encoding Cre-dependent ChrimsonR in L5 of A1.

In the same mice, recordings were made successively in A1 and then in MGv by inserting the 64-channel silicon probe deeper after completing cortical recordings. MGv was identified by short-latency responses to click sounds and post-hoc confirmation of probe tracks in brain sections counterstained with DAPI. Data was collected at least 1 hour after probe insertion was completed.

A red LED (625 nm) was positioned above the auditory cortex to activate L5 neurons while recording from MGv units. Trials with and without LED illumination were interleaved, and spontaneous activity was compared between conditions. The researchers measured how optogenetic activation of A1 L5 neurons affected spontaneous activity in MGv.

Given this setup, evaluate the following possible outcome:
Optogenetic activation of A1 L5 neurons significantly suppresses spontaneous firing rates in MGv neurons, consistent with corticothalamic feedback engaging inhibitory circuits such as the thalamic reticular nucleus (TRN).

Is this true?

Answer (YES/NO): YES